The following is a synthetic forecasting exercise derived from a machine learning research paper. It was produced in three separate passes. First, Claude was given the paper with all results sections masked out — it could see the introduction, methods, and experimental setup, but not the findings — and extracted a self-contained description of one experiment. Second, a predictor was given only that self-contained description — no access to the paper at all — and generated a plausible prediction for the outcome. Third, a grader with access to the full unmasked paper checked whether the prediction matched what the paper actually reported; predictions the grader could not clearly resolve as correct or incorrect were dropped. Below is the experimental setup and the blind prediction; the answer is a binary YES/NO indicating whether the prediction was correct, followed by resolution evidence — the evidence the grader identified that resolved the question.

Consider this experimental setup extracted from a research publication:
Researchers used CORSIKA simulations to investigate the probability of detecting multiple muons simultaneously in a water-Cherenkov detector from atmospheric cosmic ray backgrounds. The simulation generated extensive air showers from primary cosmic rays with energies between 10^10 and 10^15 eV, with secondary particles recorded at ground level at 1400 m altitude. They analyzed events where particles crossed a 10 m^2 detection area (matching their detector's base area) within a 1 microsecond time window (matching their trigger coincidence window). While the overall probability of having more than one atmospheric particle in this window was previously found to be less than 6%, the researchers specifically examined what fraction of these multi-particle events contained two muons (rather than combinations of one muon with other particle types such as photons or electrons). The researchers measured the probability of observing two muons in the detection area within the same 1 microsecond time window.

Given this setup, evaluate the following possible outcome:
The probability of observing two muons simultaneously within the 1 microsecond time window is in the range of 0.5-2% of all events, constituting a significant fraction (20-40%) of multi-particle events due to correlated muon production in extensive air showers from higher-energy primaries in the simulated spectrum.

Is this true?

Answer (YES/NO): NO